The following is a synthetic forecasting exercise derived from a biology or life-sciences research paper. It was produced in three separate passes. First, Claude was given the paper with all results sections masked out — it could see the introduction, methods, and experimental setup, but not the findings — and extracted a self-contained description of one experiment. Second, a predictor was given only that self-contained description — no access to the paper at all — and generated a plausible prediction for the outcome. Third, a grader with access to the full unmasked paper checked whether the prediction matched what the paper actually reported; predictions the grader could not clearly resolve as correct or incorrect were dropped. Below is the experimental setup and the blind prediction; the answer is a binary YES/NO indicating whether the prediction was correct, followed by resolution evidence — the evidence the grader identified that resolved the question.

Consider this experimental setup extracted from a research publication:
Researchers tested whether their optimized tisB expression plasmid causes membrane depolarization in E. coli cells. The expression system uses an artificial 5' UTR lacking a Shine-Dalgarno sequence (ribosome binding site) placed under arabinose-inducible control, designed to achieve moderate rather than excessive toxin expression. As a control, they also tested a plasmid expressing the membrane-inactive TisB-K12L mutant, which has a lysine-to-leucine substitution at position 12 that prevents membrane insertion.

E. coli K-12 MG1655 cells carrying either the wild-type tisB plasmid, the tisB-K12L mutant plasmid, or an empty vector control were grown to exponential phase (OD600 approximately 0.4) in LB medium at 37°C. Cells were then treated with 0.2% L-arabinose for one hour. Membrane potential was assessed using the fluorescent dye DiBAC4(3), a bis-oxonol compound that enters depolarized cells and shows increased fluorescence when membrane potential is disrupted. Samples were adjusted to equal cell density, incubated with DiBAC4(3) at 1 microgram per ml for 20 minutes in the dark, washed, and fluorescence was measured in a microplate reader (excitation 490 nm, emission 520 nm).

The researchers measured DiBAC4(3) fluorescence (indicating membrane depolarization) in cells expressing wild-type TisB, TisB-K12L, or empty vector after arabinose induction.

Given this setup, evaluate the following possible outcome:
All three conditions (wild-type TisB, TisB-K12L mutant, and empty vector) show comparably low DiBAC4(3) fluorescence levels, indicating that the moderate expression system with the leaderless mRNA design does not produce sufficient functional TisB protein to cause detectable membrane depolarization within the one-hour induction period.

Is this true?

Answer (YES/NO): NO